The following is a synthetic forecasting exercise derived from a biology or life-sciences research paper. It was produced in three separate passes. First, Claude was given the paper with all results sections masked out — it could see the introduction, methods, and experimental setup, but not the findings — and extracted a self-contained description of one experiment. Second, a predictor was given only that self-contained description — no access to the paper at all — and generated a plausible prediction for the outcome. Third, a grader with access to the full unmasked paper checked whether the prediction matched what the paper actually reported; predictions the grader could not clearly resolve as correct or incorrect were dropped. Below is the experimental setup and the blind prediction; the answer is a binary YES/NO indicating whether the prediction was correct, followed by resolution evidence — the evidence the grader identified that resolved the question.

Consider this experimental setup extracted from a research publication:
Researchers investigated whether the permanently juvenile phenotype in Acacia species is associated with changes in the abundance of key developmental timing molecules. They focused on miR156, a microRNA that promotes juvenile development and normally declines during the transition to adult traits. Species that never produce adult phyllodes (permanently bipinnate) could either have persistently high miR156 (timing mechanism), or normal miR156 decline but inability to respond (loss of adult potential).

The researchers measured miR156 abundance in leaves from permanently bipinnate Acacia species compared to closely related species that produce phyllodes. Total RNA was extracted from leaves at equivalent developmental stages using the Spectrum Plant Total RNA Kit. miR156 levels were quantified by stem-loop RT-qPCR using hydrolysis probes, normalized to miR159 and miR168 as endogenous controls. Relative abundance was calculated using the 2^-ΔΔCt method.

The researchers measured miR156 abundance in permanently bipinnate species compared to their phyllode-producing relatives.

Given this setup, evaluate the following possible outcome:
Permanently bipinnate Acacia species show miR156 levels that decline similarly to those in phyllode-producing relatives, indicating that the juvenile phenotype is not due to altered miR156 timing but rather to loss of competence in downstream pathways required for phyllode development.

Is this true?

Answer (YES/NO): NO